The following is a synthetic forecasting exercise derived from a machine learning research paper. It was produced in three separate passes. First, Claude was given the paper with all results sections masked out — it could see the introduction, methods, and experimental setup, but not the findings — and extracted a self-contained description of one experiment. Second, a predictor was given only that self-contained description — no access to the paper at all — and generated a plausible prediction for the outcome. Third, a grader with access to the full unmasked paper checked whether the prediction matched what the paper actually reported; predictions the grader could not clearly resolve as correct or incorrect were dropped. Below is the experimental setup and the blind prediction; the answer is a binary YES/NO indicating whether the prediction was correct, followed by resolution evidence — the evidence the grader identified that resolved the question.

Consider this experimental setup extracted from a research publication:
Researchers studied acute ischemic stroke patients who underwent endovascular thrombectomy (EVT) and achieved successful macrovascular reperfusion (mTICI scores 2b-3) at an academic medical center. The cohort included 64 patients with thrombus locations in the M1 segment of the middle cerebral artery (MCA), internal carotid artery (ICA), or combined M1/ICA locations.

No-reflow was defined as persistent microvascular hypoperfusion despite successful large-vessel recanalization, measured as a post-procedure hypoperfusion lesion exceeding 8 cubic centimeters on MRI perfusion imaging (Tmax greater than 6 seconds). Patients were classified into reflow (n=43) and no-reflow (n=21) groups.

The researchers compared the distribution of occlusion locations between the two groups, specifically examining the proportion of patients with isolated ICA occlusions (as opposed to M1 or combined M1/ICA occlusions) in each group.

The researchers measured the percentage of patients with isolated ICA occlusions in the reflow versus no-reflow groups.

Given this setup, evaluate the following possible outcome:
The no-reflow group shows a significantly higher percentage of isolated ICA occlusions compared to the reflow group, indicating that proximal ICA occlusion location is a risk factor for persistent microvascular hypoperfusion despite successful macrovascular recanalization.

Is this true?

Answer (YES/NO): NO